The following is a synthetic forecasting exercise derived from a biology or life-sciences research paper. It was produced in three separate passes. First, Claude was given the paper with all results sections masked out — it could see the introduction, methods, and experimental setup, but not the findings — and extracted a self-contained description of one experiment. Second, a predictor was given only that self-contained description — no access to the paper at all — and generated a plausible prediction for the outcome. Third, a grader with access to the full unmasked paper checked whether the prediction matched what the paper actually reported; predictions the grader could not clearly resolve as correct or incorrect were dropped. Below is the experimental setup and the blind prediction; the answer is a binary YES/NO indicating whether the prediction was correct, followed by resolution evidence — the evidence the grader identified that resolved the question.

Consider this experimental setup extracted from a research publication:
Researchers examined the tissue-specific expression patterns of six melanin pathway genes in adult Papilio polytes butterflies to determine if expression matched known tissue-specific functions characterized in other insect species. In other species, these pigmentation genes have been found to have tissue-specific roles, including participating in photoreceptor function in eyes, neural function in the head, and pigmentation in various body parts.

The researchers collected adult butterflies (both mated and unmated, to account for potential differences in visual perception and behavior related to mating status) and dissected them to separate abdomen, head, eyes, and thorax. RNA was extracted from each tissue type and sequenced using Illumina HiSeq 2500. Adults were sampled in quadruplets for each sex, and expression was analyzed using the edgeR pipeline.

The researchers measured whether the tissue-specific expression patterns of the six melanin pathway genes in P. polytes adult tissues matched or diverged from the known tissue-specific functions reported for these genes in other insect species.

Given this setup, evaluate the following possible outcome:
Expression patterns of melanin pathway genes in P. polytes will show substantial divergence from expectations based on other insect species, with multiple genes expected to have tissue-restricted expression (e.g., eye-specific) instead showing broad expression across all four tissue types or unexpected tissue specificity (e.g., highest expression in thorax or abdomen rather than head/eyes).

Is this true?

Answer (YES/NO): NO